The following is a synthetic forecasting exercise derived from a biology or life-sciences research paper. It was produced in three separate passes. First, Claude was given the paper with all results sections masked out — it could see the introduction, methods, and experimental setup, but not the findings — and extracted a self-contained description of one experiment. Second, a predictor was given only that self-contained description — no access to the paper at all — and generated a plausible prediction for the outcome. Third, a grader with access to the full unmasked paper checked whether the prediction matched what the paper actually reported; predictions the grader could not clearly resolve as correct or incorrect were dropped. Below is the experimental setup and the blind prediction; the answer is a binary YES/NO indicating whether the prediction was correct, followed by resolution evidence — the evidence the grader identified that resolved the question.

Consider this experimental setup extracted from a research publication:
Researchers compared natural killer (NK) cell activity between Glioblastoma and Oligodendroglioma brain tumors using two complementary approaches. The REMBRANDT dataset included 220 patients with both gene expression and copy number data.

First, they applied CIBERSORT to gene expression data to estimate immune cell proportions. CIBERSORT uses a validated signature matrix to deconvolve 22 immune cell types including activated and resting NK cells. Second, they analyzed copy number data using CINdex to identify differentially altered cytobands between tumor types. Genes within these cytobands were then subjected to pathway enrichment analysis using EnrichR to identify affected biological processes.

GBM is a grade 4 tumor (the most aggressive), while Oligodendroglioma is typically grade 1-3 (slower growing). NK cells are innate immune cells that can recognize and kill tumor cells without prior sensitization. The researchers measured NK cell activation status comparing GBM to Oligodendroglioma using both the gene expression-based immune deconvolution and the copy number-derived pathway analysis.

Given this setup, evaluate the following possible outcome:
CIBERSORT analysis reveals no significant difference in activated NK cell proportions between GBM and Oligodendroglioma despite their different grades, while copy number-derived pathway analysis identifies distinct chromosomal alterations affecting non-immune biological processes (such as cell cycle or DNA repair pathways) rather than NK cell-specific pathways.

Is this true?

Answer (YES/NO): NO